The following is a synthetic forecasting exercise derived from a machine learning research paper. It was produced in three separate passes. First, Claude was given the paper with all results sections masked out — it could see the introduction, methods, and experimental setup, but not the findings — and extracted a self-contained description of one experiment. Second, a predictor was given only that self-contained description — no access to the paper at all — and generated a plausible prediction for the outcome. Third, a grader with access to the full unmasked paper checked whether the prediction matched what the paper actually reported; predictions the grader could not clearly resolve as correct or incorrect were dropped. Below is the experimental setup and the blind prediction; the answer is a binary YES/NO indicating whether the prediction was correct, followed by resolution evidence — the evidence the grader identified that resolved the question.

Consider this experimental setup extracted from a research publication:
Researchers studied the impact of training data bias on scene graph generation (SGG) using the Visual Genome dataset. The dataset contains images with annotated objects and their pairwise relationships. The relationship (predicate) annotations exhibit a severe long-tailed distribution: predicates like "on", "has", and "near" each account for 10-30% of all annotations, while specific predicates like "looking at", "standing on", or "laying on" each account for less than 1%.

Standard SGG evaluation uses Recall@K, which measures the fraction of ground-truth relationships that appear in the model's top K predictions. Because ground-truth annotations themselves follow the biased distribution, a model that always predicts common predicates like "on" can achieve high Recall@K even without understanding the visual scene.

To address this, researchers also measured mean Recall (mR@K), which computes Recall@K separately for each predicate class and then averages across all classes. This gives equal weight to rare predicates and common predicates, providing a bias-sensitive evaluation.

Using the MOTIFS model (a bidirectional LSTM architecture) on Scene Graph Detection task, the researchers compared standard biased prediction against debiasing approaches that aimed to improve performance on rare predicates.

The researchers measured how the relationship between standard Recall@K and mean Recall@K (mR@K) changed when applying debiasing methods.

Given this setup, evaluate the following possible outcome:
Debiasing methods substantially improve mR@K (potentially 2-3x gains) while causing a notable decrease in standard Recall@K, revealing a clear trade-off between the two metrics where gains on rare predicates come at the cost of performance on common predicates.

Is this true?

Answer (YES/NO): NO